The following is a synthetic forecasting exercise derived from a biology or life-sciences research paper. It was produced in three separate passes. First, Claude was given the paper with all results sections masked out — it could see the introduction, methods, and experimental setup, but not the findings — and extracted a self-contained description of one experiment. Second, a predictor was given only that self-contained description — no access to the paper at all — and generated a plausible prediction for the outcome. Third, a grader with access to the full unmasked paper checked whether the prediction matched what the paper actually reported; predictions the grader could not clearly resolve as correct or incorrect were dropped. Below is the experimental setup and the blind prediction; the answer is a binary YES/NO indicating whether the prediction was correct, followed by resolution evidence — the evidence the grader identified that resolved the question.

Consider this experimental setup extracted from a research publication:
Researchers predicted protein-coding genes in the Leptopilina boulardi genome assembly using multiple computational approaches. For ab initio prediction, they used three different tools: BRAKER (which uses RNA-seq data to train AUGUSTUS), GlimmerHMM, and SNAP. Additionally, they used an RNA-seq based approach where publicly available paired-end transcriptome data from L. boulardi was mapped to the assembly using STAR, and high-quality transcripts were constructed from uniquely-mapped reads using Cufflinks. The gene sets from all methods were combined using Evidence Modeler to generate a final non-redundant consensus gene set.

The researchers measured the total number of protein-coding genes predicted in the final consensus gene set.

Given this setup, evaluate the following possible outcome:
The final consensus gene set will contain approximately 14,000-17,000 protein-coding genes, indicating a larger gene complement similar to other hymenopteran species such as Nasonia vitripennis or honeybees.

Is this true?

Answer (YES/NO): NO